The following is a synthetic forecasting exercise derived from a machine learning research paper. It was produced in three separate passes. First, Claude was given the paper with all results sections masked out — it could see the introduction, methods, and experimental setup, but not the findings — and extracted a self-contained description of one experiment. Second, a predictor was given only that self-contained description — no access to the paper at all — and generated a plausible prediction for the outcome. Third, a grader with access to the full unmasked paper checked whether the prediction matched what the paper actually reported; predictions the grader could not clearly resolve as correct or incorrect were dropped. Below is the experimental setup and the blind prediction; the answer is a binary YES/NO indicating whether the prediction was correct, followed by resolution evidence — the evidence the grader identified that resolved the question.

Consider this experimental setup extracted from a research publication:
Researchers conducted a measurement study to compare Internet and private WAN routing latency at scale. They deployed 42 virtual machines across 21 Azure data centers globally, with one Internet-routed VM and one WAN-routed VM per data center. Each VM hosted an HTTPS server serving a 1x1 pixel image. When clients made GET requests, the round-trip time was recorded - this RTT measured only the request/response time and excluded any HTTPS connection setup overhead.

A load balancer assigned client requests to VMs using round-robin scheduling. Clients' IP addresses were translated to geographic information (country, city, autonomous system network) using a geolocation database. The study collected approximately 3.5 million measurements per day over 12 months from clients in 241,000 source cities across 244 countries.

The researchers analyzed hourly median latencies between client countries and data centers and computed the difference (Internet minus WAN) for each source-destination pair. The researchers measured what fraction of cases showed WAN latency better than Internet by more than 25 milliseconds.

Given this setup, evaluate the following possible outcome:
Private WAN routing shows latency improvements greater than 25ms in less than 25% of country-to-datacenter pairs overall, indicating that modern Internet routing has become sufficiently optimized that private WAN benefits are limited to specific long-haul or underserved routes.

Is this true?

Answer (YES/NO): YES